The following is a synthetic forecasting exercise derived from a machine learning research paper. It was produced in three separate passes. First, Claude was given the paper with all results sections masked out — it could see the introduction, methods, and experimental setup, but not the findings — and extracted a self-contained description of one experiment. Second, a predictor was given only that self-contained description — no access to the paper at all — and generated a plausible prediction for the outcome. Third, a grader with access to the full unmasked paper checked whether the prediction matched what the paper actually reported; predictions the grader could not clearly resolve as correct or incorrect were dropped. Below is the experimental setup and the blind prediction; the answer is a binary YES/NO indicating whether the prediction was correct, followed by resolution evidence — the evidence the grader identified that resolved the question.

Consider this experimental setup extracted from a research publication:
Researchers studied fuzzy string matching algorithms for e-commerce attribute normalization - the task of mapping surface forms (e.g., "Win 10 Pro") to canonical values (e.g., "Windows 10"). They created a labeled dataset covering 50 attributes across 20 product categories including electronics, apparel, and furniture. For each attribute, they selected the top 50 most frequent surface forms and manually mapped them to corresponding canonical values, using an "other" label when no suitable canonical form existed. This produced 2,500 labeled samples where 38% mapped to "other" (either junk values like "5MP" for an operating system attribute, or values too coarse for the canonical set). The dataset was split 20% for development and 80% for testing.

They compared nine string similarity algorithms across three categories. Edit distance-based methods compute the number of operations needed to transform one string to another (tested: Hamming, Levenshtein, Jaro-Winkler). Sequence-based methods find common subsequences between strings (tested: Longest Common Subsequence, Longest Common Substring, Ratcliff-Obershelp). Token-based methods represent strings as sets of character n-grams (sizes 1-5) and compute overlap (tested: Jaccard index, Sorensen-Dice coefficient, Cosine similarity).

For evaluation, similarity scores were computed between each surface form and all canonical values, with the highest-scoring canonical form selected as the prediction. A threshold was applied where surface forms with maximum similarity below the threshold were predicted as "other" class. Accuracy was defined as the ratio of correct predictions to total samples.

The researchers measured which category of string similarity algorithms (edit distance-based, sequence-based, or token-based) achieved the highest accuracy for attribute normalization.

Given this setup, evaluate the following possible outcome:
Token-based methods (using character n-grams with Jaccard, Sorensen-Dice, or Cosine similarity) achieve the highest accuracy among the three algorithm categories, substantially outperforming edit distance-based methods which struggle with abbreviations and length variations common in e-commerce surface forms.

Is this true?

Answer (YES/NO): YES